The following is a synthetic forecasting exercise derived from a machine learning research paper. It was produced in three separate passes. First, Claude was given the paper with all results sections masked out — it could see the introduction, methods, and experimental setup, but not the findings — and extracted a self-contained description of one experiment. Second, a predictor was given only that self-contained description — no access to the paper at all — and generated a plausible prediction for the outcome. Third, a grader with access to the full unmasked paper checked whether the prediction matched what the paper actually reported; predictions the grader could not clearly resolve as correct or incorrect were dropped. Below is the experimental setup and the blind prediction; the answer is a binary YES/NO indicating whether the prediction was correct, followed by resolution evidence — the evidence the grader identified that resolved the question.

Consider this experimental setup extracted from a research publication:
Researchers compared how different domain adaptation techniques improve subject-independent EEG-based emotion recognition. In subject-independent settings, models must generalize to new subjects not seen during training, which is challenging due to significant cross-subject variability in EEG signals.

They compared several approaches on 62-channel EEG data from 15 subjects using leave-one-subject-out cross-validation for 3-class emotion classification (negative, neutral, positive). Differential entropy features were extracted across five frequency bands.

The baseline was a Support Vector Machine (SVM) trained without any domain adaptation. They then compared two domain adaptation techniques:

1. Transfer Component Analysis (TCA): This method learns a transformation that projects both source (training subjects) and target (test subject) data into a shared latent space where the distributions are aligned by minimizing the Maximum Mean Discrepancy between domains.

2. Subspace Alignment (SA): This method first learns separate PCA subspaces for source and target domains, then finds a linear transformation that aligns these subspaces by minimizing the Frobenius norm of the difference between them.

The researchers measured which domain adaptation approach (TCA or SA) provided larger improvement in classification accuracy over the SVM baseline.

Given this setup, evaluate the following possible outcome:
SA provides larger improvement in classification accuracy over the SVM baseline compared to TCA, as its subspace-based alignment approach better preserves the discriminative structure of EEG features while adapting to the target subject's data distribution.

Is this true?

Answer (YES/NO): YES